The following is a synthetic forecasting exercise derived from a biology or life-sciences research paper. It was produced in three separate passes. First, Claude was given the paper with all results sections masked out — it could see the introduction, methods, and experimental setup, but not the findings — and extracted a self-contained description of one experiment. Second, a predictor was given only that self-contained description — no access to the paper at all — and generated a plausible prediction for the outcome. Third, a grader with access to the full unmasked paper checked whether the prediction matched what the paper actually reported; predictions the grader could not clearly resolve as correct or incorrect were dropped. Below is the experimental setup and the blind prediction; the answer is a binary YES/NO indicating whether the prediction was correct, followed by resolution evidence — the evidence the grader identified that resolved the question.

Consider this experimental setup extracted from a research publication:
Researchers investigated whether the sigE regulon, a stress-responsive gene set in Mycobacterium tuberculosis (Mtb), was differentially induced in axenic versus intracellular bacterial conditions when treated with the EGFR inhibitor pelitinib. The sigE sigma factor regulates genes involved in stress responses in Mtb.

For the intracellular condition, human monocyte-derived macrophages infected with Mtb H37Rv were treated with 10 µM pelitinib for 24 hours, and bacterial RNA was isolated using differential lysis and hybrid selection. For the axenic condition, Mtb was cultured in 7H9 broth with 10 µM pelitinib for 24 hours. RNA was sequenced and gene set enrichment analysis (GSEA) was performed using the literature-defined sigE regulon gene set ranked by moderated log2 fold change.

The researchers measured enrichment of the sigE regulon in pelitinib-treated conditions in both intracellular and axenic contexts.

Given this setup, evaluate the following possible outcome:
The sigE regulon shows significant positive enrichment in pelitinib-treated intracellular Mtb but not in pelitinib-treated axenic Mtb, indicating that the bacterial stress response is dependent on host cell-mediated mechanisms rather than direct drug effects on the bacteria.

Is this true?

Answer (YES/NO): YES